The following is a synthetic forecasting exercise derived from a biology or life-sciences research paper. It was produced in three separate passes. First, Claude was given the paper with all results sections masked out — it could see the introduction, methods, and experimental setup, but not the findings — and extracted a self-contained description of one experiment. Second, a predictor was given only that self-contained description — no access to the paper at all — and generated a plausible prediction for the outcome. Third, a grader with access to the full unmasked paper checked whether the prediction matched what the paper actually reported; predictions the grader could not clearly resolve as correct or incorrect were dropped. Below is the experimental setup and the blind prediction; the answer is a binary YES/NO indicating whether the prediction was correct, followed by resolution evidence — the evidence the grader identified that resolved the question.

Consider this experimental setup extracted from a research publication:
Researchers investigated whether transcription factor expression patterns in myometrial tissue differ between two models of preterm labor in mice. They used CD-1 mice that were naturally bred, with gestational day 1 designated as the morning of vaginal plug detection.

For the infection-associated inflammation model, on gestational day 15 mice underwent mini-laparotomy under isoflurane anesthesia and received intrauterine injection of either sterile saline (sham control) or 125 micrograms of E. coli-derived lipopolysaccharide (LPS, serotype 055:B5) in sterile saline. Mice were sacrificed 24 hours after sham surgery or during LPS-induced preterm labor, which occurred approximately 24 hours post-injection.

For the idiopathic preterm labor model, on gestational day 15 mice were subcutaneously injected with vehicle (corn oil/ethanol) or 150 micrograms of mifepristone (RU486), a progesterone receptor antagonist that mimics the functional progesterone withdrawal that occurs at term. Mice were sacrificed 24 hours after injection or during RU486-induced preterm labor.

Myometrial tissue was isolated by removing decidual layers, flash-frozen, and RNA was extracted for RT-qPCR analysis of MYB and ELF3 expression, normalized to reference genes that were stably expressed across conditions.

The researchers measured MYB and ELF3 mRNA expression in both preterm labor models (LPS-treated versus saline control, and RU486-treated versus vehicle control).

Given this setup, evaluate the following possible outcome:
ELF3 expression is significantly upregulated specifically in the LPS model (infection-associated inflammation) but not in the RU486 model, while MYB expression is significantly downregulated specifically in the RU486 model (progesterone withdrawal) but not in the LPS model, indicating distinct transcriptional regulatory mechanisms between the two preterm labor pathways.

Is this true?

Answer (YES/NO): NO